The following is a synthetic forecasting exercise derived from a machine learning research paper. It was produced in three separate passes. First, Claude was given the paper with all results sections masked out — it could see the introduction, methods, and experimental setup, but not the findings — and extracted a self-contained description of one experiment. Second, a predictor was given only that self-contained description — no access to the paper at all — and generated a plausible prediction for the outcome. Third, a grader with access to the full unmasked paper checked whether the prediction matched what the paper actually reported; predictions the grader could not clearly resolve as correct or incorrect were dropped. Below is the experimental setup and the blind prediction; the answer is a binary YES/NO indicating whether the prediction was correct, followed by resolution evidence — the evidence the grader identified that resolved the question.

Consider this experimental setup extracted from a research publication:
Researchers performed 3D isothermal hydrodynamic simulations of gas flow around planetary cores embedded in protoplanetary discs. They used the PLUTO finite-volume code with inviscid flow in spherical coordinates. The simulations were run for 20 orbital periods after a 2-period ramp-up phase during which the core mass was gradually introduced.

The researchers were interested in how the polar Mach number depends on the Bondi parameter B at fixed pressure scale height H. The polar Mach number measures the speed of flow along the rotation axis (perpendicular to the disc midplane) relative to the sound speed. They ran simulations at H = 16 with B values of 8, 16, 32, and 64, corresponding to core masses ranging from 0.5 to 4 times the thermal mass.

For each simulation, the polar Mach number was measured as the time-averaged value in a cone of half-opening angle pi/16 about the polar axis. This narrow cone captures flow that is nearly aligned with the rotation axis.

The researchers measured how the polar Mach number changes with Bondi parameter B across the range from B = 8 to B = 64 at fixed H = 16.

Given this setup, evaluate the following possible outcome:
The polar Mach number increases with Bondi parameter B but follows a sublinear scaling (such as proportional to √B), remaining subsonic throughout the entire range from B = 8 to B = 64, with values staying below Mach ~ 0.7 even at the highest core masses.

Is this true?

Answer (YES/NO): NO